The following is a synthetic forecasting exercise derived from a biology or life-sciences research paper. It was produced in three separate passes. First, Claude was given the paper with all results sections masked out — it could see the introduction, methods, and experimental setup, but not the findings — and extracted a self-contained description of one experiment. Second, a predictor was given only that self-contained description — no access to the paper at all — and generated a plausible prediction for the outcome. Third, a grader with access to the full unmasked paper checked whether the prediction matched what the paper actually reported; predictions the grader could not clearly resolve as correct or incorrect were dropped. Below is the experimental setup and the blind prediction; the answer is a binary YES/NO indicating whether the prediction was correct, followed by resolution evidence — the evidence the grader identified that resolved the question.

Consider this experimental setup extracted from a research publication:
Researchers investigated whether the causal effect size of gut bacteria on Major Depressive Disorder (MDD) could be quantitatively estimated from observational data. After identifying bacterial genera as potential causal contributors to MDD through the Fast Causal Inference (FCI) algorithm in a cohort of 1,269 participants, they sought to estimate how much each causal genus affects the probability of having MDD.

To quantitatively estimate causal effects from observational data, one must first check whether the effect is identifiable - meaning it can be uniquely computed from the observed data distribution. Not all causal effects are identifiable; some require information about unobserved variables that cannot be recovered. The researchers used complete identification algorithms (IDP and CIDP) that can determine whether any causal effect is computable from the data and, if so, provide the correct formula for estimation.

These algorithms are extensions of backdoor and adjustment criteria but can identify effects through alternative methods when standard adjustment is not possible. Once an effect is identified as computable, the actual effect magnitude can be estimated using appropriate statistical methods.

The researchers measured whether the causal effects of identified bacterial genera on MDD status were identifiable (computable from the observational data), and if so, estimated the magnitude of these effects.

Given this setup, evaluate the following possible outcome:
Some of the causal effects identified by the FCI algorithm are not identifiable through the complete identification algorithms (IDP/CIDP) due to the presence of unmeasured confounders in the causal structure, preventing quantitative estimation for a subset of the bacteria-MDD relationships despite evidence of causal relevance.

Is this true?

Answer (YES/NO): NO